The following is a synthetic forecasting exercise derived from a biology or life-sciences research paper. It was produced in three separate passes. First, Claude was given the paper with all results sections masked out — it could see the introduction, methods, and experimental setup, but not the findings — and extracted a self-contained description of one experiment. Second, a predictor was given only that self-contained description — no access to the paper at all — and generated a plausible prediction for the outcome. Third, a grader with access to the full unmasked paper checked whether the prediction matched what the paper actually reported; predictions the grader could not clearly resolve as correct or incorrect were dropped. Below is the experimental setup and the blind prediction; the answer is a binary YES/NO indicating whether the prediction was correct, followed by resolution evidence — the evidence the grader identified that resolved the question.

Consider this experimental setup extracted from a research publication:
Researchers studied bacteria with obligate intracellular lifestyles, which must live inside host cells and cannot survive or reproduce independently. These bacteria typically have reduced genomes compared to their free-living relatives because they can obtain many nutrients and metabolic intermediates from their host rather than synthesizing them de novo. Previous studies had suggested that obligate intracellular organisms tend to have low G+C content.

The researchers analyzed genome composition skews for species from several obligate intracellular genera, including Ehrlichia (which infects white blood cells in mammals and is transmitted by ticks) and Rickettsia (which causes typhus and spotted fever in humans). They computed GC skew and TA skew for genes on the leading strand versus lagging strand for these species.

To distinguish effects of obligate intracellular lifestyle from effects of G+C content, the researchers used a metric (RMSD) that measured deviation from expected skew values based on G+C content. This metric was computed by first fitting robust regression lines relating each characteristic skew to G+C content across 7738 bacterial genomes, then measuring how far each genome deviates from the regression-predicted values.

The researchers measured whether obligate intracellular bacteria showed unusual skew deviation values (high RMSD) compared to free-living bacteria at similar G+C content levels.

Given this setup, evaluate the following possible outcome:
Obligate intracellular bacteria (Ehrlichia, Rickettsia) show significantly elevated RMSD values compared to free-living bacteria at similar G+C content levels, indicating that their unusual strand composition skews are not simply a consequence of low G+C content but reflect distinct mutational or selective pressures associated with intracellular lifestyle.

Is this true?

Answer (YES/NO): YES